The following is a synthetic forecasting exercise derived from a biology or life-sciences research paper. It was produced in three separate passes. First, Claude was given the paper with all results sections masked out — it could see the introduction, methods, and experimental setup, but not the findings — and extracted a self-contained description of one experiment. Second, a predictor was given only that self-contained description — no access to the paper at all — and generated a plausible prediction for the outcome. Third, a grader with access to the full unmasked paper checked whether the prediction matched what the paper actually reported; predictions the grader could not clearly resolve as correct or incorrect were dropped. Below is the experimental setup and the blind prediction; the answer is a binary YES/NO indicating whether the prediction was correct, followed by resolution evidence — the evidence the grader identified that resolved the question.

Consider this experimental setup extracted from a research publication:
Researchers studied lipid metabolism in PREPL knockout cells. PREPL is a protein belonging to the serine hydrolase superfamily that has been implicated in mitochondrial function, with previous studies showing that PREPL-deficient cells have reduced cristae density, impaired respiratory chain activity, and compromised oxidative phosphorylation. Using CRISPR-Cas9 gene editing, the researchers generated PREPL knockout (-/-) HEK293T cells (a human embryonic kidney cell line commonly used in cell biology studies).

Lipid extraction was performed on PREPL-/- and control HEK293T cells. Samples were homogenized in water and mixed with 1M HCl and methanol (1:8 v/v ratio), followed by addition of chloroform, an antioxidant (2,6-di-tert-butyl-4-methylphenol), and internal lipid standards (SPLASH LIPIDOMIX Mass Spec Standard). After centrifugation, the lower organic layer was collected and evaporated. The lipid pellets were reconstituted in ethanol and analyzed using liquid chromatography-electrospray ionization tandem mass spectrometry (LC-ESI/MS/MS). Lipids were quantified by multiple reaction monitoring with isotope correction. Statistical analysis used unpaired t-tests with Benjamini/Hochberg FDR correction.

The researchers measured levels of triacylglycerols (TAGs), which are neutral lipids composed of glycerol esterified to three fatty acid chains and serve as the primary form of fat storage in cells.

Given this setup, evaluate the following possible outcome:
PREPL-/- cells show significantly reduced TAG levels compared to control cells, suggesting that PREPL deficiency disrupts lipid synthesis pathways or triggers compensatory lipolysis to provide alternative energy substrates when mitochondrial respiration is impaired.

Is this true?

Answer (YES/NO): NO